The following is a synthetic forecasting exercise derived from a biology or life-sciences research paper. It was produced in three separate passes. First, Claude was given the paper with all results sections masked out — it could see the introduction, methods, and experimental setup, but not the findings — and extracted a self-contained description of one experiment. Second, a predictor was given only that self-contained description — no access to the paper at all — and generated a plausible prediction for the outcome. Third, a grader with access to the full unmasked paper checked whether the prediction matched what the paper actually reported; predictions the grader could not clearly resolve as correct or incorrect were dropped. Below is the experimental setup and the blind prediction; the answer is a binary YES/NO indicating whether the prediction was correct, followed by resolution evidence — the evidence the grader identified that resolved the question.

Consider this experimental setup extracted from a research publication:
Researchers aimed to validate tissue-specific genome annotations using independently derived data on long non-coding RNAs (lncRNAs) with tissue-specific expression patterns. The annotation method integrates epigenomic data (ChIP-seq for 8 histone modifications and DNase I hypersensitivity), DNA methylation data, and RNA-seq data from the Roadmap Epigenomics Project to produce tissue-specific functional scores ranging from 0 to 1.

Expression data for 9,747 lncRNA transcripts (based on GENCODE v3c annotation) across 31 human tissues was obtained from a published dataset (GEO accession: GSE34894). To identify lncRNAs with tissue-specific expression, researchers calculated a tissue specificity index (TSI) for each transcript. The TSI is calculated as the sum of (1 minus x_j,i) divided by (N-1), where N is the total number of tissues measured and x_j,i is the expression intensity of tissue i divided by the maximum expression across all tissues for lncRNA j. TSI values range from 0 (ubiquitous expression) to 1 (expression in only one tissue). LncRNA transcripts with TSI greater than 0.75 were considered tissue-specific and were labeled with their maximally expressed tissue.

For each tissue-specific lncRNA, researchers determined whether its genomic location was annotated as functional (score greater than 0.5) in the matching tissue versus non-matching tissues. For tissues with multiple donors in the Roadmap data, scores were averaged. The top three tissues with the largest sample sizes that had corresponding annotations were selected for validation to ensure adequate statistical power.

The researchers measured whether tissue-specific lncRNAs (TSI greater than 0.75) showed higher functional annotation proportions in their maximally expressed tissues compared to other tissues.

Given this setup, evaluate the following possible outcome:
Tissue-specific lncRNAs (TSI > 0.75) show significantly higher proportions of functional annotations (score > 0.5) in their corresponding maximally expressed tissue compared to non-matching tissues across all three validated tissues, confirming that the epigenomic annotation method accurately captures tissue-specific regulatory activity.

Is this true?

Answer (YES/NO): YES